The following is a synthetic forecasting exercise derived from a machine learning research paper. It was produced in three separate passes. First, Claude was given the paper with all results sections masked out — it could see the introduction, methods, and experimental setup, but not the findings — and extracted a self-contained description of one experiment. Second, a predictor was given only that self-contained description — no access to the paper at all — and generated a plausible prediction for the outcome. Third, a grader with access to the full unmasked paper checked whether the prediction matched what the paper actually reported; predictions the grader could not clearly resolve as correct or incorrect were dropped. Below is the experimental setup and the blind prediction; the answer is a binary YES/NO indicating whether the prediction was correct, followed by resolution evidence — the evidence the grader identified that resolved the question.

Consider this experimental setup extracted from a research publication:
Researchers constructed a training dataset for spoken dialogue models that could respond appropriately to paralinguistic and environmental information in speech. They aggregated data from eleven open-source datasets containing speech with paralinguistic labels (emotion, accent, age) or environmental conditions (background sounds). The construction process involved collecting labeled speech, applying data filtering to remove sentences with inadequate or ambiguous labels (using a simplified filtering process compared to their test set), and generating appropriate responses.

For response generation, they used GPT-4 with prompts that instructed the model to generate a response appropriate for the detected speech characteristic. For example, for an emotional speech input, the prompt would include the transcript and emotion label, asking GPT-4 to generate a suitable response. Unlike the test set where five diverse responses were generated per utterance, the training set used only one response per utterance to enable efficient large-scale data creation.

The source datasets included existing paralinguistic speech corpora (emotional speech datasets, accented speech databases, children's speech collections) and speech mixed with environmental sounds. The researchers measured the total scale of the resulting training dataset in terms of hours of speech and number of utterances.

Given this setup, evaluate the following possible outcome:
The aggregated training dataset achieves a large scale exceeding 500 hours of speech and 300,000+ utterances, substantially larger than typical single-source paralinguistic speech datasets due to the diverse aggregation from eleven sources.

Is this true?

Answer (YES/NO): YES